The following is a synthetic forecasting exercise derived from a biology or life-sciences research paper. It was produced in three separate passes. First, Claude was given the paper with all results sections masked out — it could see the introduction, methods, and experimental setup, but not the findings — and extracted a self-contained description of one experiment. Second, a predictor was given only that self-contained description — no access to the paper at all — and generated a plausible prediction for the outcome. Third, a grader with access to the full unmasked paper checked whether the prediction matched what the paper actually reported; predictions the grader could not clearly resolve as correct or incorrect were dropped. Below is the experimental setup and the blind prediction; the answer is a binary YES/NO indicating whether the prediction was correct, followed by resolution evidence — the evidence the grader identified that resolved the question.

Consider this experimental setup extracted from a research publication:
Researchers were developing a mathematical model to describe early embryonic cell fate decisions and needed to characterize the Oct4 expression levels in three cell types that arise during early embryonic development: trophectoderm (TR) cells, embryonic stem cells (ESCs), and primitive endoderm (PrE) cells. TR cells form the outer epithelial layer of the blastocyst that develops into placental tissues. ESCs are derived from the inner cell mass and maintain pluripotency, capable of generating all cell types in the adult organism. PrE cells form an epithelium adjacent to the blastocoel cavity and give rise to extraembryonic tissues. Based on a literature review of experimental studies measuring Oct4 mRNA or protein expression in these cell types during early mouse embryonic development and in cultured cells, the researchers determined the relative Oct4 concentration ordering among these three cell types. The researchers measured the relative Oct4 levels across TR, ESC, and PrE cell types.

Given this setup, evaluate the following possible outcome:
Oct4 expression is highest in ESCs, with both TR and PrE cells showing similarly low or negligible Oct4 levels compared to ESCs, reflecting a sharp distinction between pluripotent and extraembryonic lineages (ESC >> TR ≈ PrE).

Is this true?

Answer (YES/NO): NO